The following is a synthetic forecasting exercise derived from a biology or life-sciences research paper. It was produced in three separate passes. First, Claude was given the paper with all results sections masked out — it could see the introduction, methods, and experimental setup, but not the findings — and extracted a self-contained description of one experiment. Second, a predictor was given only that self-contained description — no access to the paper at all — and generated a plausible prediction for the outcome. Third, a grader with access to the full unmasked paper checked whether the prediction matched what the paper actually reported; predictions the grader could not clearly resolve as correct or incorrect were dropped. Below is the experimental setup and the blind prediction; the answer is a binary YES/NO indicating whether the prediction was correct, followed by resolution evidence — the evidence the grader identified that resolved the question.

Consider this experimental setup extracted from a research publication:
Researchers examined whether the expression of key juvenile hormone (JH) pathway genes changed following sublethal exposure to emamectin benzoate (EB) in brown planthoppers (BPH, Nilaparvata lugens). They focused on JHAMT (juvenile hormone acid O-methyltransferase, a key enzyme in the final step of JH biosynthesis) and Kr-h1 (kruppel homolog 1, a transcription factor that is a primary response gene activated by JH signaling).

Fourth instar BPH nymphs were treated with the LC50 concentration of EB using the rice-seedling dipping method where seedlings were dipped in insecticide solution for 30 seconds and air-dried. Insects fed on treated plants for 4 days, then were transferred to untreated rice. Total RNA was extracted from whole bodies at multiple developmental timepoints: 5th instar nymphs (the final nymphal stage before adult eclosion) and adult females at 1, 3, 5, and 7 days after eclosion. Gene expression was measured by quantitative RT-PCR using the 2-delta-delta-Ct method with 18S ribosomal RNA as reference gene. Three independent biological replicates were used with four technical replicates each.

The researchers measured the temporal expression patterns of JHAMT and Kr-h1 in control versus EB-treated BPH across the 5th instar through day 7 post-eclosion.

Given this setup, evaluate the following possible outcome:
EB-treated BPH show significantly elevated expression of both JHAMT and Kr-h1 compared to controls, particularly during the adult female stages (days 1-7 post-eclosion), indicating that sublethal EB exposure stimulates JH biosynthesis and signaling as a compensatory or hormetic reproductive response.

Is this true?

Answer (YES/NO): YES